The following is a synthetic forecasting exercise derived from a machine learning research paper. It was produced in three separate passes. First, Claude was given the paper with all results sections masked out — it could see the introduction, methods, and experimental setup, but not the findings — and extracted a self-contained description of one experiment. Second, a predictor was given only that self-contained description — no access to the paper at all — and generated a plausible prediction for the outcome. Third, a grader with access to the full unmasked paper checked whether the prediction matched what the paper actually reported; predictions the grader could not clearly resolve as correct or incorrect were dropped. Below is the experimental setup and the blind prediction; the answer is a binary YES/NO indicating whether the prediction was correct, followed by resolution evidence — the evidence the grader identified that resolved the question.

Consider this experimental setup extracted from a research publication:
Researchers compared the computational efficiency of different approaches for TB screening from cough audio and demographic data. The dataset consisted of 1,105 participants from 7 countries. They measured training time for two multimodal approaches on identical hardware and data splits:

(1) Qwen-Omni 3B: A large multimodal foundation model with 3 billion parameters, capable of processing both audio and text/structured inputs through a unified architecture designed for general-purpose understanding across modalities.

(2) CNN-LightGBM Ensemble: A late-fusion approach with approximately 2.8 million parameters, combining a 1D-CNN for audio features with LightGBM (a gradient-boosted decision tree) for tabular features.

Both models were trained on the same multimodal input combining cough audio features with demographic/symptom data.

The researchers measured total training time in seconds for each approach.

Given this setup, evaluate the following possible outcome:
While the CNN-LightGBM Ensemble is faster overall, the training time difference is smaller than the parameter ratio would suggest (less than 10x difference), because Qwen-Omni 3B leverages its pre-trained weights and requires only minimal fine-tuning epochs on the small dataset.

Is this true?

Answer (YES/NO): NO